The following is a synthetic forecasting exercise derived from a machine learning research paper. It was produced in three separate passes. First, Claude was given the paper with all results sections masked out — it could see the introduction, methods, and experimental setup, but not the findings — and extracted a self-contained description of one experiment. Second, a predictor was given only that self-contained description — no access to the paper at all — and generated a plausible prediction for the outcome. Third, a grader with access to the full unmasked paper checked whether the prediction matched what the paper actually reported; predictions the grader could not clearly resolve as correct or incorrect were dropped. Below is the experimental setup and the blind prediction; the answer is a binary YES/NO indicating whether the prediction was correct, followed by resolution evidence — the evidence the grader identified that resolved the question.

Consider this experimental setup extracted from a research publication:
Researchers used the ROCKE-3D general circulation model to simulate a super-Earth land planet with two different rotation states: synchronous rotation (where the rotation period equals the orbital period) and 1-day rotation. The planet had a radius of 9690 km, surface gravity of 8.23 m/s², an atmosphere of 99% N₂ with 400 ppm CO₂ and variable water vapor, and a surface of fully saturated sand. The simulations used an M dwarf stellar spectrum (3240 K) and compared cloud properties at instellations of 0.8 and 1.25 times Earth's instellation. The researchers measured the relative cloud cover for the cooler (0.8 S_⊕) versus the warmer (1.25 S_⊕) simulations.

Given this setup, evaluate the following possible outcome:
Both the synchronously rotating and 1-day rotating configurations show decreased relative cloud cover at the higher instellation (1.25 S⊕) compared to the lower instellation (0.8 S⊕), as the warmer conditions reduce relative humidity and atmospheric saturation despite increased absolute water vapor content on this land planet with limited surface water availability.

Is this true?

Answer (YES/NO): YES